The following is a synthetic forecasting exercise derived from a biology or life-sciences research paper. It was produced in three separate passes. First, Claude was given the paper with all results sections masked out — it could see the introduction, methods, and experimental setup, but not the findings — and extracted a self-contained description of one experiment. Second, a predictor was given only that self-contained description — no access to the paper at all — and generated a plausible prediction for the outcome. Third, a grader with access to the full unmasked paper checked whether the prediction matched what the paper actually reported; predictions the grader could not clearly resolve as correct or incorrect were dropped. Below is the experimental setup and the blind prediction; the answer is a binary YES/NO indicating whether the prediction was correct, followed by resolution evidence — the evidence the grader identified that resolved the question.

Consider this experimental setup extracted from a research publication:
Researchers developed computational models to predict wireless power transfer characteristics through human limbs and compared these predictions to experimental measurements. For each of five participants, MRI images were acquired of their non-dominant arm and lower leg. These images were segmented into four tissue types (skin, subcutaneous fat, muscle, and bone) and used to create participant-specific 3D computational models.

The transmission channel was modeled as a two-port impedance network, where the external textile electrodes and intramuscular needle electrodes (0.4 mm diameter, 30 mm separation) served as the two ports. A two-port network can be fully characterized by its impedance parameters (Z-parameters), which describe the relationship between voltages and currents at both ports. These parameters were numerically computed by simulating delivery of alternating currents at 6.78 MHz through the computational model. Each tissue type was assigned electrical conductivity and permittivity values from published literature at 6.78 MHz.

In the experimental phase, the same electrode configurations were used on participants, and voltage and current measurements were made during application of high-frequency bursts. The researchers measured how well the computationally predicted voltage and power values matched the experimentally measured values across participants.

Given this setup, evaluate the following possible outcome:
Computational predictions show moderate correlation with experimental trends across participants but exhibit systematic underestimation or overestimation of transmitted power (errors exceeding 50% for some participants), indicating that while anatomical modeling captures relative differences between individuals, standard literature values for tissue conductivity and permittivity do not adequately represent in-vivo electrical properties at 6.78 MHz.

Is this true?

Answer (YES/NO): NO